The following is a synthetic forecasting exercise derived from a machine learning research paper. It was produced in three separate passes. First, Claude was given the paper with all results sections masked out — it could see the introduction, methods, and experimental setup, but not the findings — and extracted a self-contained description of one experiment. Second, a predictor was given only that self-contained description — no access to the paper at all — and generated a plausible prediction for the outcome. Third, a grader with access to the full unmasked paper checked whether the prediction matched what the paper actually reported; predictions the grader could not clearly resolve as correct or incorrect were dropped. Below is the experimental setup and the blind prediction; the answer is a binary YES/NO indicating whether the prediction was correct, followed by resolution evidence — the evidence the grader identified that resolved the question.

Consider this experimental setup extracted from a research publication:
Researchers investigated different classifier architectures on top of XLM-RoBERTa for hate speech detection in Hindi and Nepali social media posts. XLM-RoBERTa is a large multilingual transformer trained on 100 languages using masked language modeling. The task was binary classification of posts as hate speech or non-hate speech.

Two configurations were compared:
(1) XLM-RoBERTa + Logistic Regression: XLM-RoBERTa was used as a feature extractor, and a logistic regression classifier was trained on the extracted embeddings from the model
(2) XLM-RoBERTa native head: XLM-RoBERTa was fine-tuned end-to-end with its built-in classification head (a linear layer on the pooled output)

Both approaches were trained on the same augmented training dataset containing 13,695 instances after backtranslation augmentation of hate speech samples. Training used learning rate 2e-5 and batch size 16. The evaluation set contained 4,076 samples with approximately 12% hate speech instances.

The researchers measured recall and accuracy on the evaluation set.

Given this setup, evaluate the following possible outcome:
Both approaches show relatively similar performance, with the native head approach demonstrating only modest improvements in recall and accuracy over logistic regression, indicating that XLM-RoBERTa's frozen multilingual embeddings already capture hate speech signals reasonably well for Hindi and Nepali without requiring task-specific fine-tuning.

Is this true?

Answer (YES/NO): NO